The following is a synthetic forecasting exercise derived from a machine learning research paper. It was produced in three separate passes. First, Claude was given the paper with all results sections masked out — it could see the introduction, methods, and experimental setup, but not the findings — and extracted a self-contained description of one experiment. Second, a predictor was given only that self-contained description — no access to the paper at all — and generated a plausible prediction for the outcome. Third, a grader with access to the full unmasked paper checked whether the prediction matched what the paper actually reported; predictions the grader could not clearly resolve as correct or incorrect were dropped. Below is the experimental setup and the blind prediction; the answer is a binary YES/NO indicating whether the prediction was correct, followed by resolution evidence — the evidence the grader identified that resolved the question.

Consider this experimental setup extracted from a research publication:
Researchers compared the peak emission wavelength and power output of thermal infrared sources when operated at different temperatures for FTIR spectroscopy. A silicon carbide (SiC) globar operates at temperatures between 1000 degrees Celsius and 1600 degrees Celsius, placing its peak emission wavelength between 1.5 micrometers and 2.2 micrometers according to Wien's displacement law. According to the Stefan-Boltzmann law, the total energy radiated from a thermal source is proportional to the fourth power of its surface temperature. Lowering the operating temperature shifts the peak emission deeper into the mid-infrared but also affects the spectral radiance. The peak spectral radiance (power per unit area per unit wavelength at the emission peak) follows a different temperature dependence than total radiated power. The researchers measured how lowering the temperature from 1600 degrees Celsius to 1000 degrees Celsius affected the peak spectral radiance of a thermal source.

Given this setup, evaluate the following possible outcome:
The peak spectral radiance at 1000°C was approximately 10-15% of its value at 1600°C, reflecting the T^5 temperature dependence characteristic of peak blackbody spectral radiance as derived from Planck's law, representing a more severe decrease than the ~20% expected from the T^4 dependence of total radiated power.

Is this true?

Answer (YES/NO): NO